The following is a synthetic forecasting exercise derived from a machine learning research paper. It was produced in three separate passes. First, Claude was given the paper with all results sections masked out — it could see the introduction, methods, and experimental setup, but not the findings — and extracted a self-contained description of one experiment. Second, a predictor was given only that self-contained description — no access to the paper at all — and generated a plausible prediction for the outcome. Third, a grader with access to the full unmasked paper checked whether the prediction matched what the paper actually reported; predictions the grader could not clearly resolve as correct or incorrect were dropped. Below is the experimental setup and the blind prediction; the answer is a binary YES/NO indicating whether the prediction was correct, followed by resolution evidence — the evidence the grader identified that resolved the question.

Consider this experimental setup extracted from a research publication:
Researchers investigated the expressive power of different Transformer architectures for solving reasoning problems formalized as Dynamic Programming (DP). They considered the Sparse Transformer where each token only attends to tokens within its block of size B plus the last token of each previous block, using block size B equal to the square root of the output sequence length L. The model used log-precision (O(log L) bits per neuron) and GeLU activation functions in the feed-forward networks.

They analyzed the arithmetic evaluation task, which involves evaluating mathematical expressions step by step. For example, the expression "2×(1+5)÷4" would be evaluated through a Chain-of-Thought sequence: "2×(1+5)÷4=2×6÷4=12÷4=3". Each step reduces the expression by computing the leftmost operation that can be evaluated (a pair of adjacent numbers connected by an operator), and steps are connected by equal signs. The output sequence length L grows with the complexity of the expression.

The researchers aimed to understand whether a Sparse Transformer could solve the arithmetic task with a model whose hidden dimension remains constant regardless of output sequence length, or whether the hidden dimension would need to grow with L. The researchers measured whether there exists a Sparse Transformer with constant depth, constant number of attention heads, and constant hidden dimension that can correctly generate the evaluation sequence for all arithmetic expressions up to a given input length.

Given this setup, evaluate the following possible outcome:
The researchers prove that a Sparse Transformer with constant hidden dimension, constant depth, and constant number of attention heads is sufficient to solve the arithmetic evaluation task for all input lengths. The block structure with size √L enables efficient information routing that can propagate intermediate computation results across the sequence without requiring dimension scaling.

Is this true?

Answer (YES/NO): YES